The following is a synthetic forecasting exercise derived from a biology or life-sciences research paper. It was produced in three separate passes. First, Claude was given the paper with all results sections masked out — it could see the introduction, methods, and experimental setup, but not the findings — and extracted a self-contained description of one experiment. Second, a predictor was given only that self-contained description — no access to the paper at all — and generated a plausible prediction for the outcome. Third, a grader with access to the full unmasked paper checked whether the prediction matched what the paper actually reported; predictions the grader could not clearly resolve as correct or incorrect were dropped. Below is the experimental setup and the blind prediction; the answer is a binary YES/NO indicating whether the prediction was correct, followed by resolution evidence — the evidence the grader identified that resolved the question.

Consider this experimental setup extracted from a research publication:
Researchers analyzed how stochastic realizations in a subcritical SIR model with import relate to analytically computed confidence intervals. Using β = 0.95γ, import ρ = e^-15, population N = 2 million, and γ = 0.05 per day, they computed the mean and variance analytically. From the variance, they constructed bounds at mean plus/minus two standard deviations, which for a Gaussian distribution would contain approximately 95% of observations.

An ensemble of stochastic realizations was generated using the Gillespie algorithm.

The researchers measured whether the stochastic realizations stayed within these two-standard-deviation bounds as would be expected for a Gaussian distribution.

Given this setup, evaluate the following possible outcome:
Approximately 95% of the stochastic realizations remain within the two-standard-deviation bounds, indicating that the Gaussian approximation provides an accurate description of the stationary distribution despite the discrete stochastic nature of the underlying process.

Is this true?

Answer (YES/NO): NO